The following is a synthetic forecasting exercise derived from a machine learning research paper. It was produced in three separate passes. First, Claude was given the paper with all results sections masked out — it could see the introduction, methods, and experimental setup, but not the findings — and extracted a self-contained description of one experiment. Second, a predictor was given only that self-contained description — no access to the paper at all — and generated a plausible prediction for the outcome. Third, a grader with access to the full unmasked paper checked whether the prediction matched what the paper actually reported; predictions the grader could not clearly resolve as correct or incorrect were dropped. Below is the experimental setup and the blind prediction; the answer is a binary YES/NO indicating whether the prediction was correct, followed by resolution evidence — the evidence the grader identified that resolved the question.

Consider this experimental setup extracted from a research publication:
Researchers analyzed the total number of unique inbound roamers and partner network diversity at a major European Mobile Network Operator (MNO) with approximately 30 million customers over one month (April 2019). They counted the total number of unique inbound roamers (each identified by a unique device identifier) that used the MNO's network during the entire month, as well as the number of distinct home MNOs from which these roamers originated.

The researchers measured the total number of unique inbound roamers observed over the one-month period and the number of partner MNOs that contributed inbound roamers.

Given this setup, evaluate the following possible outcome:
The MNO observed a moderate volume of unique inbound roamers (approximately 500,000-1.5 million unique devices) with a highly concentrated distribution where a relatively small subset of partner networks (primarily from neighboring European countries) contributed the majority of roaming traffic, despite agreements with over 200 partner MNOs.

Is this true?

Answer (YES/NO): NO